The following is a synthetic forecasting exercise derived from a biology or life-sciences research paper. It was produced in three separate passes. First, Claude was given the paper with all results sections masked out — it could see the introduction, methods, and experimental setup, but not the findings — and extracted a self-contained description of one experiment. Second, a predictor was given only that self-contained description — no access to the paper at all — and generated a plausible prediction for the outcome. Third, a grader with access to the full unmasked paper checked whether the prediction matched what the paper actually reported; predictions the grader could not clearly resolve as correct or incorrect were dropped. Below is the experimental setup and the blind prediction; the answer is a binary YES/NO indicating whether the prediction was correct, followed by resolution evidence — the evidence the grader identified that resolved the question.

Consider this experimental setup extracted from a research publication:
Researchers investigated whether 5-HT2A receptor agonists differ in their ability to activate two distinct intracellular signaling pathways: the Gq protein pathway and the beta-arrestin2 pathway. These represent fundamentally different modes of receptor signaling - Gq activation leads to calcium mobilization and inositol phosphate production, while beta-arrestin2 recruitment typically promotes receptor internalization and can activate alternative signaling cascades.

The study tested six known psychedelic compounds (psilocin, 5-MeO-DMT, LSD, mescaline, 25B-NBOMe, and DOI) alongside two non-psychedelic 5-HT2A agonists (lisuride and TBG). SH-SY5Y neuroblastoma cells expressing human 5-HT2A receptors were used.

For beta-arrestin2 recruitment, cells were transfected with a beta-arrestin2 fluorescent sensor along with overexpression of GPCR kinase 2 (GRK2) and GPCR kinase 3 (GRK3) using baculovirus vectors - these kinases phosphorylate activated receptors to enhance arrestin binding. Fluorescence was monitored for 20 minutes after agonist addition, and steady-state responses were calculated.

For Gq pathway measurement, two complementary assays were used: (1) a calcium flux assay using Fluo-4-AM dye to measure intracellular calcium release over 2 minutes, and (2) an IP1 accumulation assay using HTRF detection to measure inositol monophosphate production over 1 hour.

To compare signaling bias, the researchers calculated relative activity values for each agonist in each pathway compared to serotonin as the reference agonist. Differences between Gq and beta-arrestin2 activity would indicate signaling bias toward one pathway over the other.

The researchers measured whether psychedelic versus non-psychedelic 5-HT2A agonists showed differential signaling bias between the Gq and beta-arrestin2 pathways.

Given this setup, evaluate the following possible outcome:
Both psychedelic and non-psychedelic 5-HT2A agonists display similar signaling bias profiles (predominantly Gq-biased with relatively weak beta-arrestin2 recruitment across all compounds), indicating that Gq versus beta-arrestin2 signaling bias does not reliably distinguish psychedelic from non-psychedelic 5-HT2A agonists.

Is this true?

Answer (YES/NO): NO